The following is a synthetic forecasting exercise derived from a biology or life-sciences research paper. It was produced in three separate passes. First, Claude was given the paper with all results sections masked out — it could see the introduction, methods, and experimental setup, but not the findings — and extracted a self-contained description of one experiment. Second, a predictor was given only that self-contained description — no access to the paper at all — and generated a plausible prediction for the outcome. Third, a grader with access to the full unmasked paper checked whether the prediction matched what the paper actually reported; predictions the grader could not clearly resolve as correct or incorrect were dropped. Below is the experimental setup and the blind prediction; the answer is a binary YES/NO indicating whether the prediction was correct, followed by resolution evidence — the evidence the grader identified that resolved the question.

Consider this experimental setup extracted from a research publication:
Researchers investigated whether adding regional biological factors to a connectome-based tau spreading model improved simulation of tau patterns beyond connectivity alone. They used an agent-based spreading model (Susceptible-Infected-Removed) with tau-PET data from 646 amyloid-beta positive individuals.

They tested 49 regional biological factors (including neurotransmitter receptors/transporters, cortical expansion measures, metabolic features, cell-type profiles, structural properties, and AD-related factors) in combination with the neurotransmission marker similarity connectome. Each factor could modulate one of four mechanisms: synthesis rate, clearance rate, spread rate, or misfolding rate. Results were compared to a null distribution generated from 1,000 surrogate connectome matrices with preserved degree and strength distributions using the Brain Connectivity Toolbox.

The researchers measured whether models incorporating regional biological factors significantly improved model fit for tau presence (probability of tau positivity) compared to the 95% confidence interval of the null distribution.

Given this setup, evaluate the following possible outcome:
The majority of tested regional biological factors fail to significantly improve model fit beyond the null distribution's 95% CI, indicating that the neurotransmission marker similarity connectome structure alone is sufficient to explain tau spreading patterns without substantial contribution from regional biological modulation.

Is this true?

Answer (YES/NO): NO